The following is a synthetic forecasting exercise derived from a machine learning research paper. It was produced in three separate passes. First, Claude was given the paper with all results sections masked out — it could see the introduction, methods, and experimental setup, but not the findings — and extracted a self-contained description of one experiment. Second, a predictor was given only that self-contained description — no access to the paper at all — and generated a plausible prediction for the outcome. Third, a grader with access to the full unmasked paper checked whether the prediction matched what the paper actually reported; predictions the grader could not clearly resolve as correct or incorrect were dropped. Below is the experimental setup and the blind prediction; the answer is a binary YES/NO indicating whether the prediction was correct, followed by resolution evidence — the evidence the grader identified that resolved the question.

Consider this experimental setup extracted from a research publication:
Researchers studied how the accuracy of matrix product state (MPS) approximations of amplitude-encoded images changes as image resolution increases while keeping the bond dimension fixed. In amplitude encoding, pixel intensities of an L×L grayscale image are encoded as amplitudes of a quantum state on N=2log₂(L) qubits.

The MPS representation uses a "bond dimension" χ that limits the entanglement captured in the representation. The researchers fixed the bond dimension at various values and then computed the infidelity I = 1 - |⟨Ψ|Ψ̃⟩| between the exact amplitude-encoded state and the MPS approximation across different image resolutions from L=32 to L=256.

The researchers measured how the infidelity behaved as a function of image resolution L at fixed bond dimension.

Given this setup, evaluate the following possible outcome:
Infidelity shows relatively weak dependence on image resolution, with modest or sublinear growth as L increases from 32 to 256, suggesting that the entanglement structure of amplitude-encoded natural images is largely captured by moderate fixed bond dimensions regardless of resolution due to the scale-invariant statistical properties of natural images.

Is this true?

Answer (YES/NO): NO